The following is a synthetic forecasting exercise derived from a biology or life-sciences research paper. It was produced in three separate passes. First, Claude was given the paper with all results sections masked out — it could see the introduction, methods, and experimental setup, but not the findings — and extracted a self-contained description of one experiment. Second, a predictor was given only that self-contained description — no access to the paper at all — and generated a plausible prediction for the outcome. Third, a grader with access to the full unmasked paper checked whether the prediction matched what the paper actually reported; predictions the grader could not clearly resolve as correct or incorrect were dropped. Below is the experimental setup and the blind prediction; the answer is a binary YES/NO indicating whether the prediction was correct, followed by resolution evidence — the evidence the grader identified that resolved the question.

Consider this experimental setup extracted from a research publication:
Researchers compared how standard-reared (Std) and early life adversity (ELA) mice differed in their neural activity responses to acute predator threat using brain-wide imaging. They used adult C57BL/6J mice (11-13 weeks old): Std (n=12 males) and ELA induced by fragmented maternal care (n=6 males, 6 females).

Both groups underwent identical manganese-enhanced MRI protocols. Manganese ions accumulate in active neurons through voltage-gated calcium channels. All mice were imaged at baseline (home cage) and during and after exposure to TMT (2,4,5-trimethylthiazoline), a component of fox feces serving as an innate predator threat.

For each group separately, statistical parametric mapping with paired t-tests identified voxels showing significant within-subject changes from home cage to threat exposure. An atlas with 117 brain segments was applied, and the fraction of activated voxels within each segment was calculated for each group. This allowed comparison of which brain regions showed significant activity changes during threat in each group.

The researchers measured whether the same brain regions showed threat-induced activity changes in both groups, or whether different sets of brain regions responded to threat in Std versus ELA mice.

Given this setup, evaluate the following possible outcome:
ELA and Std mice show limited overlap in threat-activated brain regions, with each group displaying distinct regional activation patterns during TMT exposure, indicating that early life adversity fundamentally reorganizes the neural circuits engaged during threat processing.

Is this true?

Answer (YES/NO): NO